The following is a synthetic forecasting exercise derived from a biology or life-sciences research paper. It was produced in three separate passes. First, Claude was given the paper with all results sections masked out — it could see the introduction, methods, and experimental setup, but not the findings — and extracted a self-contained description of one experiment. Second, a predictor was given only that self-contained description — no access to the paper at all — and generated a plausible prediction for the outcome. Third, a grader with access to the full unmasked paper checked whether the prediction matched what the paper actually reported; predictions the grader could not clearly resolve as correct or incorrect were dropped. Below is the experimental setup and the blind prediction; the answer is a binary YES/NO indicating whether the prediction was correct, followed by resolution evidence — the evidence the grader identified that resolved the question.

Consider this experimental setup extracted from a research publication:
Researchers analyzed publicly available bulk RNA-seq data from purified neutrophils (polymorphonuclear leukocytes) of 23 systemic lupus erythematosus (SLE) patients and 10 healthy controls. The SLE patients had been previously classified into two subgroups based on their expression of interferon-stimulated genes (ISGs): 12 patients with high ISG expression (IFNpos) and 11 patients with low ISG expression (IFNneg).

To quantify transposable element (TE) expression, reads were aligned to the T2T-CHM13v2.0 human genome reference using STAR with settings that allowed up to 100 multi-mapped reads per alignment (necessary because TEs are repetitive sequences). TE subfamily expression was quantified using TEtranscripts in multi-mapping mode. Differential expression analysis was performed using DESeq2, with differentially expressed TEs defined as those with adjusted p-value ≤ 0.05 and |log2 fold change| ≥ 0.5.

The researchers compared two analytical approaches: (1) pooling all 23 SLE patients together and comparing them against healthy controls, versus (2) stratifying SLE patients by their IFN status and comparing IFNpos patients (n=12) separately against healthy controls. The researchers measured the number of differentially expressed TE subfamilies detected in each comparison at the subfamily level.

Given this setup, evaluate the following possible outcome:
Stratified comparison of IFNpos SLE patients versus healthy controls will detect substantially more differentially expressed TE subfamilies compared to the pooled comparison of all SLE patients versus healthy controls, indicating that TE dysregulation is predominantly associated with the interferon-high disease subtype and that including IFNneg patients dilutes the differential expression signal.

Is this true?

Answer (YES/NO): YES